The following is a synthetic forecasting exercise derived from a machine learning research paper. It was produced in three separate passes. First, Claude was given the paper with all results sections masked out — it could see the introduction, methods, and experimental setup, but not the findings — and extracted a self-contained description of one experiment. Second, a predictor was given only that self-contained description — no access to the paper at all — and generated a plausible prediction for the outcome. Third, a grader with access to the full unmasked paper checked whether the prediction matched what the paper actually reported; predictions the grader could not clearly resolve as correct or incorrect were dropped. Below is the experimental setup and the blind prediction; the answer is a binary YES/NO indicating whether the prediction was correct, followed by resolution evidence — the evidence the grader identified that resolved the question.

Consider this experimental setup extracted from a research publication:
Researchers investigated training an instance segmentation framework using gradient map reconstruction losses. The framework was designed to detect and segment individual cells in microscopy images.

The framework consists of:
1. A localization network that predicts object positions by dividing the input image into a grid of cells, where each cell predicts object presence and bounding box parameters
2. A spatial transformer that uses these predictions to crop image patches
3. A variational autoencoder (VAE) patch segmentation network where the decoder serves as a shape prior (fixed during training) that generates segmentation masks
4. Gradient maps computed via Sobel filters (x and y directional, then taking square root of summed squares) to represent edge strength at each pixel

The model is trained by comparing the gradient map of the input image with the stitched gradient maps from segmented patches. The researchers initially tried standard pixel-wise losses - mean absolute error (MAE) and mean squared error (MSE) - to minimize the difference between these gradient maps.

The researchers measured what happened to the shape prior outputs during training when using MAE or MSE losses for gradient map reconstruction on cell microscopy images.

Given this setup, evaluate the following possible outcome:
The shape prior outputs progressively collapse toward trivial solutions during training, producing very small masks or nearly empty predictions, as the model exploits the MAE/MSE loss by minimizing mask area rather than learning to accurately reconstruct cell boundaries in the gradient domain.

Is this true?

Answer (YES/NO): YES